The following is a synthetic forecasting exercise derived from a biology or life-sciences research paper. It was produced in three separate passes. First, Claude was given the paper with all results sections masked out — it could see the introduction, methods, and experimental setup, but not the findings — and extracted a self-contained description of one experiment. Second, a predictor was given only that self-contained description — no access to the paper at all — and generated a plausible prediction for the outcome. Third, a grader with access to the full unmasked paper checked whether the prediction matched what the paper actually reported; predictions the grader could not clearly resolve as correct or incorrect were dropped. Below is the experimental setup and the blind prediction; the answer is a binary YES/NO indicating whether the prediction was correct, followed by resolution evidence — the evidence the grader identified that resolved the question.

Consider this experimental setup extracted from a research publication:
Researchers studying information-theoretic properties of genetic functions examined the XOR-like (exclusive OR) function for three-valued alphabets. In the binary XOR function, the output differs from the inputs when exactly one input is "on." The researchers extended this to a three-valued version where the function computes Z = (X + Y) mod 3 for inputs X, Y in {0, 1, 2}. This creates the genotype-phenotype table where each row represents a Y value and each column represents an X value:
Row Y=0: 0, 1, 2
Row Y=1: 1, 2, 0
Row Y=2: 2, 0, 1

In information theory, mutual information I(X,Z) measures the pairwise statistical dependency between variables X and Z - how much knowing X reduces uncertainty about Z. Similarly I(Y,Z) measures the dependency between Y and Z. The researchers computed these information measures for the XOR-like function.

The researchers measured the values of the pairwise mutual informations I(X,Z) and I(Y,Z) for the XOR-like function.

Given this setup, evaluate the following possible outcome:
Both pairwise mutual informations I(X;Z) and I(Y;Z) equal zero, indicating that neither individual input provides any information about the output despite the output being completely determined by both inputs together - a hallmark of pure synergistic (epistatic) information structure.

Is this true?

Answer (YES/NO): YES